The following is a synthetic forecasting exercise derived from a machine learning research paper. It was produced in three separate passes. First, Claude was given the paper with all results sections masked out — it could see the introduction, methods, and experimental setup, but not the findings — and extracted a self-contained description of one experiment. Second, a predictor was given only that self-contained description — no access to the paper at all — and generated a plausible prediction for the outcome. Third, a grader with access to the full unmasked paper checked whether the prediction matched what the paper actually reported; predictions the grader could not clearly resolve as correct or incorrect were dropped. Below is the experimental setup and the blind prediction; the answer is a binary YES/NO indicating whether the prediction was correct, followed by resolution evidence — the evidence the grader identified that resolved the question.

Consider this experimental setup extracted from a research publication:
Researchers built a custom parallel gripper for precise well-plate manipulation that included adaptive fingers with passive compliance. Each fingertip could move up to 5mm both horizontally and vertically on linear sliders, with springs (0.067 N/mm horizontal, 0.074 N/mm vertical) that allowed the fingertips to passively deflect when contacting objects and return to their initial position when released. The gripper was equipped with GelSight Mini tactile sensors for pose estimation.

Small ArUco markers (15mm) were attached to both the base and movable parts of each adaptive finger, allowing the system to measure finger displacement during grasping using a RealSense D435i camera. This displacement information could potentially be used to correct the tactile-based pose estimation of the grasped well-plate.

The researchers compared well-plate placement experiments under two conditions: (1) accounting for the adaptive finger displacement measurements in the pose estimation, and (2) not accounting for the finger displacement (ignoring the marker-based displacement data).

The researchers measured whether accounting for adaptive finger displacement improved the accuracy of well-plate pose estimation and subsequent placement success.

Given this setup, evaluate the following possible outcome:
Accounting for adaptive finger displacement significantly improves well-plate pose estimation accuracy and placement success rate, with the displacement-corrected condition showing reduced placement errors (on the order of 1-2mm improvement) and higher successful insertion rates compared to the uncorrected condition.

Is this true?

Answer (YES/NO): NO